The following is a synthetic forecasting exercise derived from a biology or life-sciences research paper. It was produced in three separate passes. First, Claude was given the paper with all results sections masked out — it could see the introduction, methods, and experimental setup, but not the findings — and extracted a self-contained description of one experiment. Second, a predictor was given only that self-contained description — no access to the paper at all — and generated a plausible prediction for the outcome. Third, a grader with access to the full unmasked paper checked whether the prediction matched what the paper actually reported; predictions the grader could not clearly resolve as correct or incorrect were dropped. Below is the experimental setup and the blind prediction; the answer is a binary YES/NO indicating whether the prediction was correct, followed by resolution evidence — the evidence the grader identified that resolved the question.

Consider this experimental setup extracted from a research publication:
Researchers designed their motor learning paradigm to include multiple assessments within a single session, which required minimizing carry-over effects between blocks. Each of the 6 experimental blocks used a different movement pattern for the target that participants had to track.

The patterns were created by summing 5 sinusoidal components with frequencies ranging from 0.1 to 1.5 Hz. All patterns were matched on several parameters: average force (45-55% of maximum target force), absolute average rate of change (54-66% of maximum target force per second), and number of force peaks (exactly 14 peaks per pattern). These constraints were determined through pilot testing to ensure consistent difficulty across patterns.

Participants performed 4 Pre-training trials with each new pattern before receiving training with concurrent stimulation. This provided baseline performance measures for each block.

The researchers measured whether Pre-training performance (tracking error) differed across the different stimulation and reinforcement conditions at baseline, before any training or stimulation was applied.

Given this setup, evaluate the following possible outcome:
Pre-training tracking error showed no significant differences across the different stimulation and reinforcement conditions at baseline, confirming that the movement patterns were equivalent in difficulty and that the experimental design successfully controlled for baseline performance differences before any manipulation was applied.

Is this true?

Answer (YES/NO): YES